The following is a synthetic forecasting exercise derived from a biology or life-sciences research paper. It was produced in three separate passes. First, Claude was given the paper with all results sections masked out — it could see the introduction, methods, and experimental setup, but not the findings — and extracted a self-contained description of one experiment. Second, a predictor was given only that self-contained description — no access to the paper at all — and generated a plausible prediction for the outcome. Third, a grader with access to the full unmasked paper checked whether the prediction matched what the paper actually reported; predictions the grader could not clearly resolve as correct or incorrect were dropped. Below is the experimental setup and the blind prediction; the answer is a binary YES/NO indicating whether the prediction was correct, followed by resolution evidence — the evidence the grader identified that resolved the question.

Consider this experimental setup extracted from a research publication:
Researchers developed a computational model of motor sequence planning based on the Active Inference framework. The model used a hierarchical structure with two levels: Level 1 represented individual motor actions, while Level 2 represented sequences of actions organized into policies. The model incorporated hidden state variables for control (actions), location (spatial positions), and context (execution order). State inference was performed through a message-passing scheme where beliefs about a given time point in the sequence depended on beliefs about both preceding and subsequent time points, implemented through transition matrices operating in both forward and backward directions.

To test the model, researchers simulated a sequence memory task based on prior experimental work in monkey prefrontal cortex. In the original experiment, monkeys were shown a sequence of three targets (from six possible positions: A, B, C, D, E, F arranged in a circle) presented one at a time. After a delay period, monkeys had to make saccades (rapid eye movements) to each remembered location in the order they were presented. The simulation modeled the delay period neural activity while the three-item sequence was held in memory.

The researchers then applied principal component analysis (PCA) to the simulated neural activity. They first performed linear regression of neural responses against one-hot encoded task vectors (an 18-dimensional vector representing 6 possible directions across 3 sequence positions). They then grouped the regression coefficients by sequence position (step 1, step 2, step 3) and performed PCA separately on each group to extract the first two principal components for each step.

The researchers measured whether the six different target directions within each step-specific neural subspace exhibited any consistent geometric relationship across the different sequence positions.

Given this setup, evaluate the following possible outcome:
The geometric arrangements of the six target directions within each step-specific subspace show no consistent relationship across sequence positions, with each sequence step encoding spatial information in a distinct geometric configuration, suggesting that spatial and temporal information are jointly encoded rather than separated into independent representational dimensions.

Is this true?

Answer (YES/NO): NO